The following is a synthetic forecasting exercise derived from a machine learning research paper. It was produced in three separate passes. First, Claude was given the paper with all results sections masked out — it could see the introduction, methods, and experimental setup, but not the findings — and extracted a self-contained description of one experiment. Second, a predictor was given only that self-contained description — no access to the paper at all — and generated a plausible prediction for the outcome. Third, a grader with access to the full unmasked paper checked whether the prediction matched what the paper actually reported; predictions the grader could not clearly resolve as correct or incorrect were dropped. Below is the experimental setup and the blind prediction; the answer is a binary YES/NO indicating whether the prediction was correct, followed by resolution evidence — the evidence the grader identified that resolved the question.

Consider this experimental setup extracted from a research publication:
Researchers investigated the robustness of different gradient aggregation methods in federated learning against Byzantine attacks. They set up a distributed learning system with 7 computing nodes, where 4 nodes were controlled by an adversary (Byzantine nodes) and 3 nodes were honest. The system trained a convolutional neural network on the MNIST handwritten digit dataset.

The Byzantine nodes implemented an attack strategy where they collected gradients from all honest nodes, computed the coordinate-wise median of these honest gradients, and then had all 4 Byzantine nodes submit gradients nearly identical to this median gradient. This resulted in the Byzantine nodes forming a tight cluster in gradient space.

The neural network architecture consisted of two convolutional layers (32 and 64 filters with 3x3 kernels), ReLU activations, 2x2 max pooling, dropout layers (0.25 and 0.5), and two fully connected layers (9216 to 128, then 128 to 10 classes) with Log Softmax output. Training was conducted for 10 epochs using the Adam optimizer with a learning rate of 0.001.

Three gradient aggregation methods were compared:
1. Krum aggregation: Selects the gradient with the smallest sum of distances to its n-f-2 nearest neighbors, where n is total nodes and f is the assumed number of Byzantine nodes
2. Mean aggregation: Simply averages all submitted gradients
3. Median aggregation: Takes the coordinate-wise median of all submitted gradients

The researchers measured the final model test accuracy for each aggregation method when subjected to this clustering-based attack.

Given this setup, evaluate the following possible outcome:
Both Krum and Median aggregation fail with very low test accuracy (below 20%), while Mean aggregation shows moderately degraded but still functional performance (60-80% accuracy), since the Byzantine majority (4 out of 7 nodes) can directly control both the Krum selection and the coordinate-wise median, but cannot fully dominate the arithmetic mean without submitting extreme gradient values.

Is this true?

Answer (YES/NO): NO